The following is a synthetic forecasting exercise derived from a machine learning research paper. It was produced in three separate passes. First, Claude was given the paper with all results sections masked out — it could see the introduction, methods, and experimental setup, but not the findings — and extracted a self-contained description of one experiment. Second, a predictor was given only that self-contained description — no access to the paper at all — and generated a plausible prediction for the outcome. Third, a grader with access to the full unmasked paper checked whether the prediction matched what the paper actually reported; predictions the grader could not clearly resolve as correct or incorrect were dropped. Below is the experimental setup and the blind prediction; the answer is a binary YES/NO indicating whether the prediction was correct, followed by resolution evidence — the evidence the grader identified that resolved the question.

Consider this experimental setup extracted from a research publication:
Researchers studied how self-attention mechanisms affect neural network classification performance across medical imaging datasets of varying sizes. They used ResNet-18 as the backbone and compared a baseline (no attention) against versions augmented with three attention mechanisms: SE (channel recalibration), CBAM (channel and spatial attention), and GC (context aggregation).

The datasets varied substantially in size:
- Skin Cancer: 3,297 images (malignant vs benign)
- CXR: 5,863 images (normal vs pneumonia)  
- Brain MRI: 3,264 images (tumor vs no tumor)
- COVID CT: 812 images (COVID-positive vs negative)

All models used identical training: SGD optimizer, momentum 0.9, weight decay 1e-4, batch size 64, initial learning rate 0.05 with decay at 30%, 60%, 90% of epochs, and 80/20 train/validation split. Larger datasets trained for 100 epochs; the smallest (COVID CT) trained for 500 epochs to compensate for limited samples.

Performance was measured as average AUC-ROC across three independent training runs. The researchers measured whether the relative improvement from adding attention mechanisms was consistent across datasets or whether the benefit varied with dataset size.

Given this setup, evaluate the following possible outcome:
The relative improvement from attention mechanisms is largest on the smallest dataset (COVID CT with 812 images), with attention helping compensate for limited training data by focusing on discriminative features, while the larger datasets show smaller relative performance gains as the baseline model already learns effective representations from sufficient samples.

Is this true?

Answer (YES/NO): YES